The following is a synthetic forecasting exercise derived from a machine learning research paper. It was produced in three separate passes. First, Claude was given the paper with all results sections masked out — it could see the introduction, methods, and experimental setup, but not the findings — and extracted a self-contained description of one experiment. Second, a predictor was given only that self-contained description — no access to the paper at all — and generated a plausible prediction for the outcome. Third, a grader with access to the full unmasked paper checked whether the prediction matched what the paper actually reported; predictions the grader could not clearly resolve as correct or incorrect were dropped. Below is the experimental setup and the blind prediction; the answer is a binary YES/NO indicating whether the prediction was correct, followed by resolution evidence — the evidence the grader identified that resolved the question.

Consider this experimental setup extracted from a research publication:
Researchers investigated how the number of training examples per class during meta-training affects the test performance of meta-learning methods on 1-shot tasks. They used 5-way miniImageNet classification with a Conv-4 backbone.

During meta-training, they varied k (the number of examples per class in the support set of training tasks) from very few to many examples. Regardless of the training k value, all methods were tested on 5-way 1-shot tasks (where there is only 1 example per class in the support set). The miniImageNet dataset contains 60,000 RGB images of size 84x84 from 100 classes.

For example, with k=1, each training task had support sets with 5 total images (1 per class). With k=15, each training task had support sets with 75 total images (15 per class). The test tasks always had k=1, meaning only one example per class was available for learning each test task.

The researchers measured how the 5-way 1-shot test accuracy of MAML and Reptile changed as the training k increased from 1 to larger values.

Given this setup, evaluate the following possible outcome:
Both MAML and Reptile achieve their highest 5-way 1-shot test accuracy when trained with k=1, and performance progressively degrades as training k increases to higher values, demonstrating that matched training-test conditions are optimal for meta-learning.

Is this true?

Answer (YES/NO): NO